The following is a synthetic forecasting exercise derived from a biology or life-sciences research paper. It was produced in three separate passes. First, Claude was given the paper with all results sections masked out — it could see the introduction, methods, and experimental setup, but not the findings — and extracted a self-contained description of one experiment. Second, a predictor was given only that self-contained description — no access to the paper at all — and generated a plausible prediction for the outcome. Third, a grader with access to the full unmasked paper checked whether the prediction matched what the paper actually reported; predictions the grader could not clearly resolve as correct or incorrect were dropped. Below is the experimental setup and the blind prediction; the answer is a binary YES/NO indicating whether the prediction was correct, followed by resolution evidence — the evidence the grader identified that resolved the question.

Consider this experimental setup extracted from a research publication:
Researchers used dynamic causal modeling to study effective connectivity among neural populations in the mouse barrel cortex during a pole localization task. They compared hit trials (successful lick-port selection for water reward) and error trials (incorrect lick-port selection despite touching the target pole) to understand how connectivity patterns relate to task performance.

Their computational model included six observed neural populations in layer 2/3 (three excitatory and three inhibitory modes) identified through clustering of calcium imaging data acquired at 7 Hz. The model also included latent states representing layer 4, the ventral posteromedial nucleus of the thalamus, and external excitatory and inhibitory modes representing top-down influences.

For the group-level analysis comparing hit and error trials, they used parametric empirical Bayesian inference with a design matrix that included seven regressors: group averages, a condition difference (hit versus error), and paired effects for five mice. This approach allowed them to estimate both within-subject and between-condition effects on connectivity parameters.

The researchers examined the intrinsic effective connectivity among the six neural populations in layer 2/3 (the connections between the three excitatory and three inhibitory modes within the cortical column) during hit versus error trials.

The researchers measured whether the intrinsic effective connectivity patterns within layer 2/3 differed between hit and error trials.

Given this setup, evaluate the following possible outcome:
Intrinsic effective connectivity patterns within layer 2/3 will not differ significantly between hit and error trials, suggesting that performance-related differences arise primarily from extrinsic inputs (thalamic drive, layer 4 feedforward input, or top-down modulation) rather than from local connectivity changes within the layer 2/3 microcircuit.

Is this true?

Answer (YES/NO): NO